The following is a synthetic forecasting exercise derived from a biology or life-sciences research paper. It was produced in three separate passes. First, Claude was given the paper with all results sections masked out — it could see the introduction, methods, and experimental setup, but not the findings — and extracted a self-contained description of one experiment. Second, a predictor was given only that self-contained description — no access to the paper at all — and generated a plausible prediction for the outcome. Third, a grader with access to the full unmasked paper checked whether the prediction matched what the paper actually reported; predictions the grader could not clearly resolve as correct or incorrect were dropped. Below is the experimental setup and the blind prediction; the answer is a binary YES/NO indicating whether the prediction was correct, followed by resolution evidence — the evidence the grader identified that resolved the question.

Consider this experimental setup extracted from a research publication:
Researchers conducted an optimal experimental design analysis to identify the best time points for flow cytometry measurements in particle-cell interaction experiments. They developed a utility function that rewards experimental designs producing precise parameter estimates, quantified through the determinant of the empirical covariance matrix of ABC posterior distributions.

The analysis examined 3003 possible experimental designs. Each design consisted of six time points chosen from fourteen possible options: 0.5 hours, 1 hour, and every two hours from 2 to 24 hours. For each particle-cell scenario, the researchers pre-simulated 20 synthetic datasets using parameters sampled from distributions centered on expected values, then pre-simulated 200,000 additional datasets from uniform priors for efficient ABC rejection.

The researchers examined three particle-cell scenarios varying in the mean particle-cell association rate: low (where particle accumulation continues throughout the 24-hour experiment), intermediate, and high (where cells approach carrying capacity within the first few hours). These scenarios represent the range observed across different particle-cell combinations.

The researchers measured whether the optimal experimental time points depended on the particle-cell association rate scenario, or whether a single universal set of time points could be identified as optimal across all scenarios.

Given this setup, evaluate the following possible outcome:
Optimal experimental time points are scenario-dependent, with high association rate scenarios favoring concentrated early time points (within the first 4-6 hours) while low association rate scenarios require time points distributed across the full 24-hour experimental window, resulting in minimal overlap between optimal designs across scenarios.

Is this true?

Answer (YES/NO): NO